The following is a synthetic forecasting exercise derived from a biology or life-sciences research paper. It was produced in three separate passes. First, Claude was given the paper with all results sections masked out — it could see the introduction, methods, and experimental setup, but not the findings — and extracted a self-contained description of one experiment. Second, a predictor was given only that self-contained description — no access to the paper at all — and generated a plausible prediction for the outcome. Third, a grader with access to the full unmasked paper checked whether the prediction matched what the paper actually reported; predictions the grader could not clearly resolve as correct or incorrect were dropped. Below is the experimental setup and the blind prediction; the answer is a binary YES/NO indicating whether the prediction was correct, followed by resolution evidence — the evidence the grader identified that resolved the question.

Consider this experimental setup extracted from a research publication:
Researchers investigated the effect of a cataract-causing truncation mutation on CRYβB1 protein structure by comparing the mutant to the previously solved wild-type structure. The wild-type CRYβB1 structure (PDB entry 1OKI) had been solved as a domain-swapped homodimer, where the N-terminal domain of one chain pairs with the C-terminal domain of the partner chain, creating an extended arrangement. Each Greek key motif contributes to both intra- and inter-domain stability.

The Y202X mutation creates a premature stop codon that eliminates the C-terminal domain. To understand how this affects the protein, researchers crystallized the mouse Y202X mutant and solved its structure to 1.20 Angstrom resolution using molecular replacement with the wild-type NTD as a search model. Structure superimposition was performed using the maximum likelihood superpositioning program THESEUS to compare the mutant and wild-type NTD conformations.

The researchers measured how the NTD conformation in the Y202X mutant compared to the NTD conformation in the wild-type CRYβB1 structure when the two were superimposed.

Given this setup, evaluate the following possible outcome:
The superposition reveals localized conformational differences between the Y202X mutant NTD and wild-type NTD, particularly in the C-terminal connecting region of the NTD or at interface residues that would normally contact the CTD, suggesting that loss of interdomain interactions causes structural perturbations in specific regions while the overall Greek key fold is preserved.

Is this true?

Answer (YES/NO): NO